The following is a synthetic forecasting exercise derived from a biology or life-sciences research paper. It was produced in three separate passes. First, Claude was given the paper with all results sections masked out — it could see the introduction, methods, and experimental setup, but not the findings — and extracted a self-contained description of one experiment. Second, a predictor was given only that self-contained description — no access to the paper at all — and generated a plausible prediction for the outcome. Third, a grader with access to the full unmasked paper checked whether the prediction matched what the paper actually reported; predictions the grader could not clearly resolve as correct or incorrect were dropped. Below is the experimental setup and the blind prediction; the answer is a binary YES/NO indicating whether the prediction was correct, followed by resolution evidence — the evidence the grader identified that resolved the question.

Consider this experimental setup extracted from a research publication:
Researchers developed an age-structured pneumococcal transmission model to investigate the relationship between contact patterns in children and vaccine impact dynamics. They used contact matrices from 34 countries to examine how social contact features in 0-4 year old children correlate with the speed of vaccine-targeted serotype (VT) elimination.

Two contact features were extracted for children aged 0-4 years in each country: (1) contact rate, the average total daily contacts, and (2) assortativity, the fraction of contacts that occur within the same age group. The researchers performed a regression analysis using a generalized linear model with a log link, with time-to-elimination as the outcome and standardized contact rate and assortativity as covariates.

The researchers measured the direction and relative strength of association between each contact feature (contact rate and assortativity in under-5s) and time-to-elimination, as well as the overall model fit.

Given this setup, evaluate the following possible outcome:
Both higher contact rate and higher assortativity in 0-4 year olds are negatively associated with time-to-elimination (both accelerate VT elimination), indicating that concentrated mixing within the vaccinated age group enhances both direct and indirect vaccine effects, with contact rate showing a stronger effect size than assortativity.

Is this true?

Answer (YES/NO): NO